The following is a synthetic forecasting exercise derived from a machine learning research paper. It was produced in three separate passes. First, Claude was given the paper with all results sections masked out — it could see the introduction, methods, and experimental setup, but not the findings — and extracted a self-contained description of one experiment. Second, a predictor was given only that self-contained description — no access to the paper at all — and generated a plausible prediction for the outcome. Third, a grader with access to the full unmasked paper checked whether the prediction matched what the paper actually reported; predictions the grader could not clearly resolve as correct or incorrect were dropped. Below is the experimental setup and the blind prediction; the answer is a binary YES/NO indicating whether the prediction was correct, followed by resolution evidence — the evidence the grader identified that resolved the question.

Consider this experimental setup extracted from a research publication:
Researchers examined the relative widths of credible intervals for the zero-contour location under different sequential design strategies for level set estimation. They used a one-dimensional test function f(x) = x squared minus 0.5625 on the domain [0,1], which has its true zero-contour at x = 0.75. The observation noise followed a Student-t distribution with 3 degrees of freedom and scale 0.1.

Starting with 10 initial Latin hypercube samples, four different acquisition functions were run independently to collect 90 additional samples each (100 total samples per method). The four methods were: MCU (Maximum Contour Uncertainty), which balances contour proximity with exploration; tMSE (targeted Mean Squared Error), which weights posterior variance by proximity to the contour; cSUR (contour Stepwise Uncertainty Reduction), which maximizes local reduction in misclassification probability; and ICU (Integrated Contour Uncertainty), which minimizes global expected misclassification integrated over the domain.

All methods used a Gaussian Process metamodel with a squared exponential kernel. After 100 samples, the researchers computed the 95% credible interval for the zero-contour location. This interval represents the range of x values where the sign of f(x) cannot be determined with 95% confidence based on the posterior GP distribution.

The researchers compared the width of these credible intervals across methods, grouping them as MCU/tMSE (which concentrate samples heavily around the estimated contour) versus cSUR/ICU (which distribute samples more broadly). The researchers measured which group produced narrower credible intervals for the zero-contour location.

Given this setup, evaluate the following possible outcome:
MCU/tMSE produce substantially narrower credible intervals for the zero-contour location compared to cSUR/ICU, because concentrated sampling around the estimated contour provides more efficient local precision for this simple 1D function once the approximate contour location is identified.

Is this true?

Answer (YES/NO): NO